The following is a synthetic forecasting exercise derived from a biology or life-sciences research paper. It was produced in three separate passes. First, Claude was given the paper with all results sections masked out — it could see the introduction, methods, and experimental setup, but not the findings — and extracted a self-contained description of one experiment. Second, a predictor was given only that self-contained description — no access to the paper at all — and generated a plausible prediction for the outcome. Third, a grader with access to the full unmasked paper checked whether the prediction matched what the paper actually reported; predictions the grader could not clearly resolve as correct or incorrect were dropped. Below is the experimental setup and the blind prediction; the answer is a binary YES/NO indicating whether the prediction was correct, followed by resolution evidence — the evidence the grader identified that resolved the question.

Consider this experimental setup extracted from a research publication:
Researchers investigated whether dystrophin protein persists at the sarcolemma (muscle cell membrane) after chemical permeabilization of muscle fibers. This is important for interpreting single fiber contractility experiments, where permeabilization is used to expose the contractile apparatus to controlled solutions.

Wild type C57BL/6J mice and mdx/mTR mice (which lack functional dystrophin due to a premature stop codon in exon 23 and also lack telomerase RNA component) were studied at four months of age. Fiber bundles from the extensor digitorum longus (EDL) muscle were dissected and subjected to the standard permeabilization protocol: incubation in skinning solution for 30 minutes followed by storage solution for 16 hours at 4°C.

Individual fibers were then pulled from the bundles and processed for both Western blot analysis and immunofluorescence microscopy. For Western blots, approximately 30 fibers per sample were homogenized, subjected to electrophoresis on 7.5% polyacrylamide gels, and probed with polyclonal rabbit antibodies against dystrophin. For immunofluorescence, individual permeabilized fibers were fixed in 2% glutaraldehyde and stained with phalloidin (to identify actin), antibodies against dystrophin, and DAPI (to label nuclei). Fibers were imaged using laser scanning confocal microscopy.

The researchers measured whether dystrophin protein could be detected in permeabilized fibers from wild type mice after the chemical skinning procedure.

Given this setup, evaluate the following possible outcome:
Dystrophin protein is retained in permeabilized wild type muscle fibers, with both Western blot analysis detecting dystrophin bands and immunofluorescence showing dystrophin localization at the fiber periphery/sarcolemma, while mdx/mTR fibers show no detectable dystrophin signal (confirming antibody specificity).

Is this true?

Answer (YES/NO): YES